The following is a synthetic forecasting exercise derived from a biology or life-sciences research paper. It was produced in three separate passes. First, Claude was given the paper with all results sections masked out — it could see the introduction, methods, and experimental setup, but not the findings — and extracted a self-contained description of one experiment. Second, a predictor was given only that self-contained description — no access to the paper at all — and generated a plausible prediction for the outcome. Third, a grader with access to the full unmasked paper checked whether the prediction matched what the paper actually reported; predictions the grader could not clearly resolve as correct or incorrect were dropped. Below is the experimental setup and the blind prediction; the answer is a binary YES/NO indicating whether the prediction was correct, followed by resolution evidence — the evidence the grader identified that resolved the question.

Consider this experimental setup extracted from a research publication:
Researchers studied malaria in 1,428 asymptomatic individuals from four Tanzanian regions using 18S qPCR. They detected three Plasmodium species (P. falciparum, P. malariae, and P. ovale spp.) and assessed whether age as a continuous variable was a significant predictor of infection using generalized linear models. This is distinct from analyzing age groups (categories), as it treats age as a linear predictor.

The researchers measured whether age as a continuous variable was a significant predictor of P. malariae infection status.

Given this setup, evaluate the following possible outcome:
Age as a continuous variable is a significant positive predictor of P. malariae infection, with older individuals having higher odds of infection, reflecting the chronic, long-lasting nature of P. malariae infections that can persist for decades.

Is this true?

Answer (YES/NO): NO